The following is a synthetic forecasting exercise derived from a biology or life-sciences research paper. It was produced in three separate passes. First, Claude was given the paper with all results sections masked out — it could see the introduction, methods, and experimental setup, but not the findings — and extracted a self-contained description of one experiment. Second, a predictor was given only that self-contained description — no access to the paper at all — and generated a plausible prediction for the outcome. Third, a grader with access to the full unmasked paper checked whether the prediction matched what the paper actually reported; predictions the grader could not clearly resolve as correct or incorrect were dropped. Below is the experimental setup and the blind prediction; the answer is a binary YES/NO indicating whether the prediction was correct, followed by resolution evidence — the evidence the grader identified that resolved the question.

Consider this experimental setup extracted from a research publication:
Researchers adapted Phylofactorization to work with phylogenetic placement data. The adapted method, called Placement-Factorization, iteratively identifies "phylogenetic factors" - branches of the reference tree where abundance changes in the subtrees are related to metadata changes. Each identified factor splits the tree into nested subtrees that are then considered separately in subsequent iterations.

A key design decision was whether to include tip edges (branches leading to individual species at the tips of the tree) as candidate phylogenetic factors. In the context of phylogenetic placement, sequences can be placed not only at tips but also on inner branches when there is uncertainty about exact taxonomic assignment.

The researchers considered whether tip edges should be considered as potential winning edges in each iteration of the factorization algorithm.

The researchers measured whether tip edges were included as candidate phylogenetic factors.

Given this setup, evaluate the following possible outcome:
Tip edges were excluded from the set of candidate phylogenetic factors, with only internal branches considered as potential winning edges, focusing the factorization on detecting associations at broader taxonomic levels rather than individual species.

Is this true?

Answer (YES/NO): YES